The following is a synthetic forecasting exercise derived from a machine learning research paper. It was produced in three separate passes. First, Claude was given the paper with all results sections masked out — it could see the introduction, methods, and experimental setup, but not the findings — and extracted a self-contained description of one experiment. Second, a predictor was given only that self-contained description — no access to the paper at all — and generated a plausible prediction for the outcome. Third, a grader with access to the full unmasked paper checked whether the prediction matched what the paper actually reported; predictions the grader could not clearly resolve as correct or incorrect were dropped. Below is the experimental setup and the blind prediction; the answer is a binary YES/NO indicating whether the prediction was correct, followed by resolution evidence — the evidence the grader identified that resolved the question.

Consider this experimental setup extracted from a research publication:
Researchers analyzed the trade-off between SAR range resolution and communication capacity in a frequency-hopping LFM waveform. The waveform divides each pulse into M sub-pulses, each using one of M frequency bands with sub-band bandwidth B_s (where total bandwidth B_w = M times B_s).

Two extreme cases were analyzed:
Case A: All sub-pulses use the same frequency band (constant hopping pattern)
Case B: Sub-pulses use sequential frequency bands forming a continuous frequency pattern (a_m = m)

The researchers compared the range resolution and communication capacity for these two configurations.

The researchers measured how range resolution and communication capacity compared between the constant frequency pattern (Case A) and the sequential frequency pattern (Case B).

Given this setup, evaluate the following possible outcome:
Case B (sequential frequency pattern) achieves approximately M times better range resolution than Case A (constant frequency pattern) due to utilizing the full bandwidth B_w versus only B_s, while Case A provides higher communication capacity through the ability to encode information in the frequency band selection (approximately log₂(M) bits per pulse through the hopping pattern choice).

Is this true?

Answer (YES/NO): NO